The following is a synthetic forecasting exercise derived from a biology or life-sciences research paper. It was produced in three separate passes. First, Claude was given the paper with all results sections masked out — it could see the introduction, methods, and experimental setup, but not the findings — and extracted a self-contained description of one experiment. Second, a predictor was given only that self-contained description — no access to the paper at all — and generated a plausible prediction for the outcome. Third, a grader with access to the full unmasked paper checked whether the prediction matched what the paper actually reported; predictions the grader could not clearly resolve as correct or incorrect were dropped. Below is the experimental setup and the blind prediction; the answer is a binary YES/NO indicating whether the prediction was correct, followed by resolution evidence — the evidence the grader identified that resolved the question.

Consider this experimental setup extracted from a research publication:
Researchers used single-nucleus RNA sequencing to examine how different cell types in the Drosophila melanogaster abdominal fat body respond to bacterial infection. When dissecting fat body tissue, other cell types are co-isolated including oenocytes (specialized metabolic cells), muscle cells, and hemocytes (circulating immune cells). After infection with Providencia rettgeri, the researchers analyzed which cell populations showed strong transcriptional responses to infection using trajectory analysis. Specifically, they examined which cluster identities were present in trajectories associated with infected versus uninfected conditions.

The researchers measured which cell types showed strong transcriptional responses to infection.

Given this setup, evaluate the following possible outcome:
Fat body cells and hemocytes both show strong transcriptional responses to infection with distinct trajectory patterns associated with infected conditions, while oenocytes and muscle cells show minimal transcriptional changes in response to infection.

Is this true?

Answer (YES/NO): NO